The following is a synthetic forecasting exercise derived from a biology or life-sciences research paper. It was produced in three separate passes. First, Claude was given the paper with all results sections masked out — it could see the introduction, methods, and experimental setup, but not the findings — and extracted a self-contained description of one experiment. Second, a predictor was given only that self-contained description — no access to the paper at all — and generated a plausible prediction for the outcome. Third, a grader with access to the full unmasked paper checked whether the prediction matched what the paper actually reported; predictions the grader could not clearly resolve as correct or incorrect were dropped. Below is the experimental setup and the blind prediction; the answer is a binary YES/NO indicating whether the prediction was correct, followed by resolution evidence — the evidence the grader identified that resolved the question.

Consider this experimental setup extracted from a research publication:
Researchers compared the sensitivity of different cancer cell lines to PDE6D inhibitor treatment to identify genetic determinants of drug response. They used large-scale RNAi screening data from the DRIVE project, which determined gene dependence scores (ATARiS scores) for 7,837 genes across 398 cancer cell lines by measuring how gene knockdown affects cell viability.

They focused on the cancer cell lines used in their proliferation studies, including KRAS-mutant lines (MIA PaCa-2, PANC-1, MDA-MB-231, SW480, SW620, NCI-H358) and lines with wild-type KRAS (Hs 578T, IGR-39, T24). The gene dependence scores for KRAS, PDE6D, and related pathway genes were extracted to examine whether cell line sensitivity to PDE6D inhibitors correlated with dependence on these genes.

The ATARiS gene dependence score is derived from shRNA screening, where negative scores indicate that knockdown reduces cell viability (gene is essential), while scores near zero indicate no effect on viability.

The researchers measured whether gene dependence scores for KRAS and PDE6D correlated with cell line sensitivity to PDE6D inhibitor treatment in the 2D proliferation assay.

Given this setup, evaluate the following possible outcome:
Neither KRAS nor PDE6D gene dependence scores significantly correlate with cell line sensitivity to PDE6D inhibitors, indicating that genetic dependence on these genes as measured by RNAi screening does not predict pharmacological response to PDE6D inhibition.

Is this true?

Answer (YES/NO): NO